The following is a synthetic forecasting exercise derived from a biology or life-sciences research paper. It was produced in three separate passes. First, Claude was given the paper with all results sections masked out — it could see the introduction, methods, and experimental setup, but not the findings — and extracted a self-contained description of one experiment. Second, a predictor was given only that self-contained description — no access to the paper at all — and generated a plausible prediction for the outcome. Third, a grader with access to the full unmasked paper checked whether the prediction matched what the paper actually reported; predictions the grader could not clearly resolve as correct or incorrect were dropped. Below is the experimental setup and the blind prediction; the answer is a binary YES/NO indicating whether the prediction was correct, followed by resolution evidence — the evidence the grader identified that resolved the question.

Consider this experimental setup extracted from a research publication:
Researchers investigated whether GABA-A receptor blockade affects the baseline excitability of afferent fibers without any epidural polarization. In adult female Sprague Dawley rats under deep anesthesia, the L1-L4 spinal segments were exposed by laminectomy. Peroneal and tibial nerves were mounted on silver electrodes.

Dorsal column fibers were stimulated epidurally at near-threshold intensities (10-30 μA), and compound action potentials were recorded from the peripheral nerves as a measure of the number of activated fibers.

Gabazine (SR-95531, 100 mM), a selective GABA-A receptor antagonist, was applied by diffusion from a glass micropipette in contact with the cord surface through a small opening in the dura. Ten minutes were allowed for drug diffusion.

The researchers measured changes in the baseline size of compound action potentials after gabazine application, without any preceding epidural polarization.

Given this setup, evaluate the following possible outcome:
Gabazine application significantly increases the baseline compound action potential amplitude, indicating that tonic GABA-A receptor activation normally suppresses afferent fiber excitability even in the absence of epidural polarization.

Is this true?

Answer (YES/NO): NO